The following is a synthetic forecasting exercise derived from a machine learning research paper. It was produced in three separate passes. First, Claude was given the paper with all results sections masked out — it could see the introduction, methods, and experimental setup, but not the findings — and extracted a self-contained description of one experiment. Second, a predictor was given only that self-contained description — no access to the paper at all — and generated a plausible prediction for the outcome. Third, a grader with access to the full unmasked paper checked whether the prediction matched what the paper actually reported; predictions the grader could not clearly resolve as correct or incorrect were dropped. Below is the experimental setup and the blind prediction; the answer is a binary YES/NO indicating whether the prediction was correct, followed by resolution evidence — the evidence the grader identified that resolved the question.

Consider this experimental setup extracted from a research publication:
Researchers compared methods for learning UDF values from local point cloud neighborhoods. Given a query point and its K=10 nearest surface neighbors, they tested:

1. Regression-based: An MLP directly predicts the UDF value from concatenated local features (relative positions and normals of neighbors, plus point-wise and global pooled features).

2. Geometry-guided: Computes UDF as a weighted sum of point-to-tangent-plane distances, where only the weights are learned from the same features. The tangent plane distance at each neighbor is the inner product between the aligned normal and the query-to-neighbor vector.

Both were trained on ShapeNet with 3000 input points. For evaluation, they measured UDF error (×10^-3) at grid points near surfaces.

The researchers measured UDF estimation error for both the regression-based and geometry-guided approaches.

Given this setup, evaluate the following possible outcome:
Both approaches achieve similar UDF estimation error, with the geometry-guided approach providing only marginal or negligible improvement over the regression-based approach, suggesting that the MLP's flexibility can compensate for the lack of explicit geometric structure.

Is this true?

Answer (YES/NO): NO